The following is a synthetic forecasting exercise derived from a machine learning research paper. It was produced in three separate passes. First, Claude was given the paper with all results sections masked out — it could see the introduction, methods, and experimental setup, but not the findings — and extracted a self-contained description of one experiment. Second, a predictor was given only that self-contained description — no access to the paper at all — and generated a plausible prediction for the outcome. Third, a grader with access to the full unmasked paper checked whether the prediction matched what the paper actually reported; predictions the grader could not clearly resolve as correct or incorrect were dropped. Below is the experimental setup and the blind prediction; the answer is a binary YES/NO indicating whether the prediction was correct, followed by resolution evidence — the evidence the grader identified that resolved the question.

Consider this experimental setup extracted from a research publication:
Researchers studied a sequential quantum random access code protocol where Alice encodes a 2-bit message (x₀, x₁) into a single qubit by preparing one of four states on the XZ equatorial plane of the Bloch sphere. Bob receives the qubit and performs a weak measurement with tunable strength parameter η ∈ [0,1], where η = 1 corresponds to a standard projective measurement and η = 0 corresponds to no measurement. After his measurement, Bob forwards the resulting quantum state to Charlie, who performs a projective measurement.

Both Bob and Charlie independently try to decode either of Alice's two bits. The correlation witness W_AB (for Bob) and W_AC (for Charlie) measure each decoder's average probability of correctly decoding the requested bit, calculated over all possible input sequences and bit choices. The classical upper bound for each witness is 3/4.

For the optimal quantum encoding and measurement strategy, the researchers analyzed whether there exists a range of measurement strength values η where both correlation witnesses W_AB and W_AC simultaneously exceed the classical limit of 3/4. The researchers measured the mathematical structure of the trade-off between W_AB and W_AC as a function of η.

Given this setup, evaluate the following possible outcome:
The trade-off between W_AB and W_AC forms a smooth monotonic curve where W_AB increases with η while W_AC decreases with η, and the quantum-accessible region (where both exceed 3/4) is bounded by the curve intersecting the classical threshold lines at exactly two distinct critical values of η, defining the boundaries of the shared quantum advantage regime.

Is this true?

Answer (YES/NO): YES